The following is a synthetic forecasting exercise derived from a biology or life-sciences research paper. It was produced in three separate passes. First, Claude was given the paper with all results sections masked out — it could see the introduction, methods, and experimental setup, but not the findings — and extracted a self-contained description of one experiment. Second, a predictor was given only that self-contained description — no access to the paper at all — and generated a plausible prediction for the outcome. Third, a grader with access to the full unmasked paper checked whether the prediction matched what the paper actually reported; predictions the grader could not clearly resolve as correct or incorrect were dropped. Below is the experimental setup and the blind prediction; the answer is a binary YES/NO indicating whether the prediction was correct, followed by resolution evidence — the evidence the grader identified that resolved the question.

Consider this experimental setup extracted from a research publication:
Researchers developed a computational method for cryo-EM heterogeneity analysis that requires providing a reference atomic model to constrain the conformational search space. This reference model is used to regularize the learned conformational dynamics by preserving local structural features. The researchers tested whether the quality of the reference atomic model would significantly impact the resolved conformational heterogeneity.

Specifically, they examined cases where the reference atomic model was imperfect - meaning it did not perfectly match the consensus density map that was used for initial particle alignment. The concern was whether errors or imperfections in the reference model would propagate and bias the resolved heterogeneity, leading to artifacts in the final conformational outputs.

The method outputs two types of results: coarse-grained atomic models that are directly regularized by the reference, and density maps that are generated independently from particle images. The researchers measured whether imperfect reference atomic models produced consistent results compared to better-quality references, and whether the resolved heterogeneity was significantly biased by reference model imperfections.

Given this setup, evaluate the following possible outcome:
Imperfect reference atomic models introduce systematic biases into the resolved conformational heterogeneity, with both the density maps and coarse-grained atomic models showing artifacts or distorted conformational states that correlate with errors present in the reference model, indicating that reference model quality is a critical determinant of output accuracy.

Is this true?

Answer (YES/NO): NO